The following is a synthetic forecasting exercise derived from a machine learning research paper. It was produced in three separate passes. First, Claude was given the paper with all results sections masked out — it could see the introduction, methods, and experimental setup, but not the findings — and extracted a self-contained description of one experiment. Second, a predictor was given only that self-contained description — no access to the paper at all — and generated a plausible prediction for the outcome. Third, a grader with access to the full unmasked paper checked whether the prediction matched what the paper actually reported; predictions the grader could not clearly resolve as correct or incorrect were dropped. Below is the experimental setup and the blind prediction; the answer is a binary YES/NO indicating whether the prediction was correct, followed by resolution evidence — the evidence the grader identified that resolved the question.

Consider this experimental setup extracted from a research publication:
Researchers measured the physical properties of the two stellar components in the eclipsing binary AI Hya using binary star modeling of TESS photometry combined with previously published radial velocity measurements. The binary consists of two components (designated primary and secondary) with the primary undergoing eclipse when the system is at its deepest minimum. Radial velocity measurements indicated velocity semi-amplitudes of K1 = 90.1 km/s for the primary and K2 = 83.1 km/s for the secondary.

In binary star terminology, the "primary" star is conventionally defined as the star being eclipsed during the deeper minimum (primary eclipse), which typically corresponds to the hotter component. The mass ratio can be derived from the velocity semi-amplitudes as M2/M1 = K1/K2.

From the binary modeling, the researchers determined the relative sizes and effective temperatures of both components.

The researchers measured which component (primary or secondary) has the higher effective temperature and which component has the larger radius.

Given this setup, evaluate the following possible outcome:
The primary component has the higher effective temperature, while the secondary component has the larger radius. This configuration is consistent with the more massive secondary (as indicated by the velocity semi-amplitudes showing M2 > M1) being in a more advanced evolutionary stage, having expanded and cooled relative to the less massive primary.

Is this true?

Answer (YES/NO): YES